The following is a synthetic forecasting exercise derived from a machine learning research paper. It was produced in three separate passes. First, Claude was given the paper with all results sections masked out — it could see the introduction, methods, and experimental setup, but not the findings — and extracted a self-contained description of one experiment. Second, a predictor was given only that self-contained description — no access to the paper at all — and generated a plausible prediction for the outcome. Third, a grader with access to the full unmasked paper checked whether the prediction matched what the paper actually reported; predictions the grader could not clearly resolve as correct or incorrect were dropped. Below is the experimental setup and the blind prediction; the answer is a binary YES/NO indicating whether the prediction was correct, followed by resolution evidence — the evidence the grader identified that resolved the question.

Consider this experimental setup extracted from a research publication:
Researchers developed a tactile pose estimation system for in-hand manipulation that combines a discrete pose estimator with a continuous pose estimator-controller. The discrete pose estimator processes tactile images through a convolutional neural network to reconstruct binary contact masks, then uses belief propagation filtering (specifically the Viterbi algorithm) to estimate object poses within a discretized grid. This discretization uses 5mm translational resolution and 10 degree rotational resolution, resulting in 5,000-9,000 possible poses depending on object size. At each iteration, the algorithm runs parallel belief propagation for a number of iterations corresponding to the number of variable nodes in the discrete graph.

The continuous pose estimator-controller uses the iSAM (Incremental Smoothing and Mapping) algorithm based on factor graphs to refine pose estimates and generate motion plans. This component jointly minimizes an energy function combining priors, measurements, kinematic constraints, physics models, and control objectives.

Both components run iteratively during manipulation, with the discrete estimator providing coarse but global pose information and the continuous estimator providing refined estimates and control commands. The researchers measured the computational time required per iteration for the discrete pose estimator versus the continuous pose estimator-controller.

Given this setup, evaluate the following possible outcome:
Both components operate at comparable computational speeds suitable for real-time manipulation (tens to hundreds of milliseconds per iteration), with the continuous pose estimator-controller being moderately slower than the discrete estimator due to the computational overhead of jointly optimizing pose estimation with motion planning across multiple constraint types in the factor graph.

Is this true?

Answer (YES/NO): NO